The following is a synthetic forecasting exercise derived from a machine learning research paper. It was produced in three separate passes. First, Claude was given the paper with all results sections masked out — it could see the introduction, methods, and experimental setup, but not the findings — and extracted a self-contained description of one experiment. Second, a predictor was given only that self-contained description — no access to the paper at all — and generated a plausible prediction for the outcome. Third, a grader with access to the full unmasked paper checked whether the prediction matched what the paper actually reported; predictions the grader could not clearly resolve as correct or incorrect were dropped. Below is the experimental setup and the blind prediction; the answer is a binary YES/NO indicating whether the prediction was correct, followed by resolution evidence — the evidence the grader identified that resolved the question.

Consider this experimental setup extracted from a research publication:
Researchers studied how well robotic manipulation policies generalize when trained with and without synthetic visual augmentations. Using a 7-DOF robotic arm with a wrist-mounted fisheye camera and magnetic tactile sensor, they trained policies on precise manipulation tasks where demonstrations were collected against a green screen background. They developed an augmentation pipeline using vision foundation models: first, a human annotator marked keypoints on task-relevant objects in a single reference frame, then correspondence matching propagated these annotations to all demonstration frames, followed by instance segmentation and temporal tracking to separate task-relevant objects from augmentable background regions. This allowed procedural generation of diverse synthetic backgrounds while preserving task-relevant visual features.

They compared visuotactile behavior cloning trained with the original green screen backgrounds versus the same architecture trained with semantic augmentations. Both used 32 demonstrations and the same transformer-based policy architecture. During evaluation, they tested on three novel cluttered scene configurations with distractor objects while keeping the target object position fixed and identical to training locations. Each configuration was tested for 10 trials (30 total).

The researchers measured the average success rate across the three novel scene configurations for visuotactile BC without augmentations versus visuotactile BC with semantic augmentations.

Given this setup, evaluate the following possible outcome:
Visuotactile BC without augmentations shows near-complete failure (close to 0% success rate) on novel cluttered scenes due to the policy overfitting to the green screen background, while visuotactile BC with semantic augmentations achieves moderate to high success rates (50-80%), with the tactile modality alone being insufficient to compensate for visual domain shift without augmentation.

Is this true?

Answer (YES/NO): NO